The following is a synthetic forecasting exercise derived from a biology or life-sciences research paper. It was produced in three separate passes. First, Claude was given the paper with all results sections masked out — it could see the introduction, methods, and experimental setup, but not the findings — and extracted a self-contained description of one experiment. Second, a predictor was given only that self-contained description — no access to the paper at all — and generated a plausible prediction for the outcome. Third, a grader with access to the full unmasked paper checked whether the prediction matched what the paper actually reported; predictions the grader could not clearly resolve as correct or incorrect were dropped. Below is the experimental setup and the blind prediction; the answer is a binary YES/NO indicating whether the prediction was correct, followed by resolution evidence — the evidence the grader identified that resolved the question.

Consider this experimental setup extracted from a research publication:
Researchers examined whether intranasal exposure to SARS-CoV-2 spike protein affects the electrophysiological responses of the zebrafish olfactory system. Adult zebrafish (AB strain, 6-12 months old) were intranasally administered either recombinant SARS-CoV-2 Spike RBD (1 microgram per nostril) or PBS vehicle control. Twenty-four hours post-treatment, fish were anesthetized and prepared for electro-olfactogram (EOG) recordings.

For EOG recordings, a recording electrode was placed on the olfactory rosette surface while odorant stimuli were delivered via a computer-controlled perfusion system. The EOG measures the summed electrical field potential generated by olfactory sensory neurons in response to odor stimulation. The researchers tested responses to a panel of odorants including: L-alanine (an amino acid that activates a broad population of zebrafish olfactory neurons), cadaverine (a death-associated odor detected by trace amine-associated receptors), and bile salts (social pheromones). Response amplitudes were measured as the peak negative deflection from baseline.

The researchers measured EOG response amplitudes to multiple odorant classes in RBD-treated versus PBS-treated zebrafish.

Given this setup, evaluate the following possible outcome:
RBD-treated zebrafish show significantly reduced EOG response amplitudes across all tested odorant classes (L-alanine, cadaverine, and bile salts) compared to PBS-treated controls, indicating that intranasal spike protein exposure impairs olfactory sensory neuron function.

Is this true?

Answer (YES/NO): YES